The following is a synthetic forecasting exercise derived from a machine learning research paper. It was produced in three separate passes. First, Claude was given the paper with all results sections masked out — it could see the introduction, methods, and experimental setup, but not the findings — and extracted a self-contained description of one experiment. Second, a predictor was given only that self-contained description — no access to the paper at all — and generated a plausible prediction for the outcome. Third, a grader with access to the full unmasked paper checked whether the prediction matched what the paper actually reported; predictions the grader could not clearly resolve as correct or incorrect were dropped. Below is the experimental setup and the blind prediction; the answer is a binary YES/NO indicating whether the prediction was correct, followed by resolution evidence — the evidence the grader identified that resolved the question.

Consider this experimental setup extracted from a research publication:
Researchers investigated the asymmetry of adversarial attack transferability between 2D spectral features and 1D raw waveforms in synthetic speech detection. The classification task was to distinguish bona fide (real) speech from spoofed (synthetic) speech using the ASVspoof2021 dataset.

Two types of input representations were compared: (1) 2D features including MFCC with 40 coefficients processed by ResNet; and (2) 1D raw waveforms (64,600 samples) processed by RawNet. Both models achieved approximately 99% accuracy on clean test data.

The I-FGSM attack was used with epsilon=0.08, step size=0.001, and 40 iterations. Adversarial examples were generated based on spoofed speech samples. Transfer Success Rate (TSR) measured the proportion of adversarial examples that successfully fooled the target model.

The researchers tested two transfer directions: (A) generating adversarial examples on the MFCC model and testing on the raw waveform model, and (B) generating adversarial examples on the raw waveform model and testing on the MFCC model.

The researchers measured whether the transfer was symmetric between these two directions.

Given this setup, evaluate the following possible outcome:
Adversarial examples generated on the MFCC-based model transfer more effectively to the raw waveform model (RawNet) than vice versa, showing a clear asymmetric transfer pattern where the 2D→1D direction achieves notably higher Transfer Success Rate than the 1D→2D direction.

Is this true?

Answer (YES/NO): NO